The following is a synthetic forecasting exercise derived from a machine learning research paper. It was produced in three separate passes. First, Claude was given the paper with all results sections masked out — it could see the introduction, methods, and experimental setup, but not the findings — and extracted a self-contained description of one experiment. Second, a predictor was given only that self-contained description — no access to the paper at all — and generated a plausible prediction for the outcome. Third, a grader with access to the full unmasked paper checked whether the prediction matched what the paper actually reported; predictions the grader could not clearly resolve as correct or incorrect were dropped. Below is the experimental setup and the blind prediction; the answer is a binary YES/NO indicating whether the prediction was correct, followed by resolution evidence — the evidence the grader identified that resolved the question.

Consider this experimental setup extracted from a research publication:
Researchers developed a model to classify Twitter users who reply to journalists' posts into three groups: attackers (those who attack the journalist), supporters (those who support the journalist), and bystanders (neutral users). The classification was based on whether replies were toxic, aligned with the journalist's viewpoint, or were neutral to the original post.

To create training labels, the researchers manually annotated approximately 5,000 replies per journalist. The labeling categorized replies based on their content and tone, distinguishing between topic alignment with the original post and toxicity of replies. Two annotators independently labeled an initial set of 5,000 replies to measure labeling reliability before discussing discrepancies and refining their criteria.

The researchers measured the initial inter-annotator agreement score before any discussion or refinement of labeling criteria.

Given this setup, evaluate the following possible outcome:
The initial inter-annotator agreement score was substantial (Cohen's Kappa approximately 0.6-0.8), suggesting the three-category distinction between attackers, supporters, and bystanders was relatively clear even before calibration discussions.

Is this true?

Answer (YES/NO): NO